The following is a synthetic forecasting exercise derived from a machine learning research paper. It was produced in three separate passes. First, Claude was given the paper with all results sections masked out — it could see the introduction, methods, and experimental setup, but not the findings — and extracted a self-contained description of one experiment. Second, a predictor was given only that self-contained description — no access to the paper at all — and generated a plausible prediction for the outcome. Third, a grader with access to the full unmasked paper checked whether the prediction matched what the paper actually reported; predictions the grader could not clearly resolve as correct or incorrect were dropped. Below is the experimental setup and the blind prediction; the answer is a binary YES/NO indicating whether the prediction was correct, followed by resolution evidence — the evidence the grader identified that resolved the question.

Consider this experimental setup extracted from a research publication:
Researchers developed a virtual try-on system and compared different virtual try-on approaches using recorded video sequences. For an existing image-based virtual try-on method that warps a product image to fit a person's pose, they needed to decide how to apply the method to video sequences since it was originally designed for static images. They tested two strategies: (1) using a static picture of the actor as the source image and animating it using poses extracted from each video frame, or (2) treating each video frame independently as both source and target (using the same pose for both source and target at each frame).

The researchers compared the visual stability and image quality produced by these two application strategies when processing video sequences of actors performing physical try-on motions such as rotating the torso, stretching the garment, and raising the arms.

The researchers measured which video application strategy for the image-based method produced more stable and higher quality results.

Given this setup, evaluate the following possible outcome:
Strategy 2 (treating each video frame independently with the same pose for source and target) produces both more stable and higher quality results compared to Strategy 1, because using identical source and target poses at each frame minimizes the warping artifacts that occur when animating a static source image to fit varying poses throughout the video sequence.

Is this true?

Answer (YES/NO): NO